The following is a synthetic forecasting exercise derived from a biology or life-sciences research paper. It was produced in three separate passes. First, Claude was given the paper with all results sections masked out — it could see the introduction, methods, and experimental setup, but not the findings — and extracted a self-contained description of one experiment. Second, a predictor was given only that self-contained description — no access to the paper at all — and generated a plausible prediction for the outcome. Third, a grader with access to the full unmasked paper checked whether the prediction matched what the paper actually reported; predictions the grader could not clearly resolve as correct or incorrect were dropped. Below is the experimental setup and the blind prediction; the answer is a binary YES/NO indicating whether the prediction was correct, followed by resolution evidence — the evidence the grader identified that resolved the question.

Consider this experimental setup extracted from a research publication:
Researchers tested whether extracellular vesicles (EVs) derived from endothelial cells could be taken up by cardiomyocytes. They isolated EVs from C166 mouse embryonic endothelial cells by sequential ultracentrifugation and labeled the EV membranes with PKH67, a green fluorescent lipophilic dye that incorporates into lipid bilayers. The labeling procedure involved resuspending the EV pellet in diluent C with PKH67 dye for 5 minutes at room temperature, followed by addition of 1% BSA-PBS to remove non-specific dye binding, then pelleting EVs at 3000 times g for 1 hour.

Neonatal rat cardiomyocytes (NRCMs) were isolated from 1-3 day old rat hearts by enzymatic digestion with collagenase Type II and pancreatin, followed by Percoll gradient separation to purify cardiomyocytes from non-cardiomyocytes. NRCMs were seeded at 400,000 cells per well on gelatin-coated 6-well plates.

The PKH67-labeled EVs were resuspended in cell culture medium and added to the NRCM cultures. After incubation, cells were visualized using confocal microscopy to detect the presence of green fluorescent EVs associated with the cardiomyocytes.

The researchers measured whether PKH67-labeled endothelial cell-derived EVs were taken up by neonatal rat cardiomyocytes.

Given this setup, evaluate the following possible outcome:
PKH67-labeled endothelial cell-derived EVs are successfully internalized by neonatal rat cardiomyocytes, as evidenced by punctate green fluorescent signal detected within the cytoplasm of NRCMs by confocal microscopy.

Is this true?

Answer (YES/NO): YES